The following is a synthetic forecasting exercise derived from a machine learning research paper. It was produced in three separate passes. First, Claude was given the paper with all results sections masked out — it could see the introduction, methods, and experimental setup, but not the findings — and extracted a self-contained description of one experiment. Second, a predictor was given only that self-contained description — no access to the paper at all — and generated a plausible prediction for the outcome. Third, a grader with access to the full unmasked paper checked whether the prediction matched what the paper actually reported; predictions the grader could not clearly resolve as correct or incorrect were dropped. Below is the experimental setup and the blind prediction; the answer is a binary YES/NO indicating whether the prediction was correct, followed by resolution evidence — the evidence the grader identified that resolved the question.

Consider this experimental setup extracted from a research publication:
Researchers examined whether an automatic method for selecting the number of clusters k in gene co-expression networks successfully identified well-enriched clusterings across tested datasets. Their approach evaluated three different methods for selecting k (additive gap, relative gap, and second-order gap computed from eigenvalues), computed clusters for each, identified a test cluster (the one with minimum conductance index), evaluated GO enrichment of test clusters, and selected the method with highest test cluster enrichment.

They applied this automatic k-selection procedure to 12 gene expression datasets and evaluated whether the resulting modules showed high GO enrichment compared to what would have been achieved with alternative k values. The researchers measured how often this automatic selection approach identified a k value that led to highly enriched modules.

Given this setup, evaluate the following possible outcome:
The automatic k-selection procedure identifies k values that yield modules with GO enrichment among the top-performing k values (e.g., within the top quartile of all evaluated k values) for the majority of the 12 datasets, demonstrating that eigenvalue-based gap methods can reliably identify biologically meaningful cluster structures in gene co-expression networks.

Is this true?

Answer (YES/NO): YES